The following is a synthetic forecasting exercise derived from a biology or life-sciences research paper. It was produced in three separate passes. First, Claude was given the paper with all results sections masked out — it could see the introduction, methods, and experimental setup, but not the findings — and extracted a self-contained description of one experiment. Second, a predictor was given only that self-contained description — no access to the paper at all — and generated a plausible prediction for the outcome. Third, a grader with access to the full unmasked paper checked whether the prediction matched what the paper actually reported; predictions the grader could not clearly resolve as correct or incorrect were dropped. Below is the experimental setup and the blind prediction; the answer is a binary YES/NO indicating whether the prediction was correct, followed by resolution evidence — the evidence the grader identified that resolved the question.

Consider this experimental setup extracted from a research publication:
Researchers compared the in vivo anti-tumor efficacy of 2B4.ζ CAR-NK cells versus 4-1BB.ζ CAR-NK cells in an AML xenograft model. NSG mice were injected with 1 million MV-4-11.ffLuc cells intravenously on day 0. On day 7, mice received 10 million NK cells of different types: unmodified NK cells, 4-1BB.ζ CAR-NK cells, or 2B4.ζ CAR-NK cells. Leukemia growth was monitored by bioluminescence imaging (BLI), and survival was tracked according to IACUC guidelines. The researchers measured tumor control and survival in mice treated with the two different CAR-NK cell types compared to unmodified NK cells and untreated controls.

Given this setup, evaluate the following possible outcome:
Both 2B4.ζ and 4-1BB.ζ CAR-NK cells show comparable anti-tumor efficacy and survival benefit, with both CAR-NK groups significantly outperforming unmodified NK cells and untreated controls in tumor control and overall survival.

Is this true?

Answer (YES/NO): NO